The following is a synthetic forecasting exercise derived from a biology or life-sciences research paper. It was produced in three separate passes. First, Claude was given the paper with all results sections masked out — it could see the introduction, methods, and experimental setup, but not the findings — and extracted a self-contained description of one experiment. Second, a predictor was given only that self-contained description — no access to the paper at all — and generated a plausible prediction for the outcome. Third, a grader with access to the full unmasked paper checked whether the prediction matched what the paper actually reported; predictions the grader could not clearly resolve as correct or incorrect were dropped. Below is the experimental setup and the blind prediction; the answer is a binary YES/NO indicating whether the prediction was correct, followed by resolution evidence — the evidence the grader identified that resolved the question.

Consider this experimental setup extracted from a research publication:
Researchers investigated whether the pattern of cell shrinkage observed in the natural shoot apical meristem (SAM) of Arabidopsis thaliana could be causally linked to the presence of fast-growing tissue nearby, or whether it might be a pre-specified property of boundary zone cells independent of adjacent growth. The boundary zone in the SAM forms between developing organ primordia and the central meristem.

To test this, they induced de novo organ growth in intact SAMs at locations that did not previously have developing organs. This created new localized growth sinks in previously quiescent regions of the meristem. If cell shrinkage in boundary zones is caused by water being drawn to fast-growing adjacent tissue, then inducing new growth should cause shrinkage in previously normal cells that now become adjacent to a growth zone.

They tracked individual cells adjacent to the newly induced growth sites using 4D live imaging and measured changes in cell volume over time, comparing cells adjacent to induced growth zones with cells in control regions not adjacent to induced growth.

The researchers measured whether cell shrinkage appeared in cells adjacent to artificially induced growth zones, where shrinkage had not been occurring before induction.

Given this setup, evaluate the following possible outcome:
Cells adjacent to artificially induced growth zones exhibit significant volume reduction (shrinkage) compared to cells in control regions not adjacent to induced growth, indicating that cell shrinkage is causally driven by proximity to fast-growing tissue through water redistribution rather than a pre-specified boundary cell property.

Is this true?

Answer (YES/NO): YES